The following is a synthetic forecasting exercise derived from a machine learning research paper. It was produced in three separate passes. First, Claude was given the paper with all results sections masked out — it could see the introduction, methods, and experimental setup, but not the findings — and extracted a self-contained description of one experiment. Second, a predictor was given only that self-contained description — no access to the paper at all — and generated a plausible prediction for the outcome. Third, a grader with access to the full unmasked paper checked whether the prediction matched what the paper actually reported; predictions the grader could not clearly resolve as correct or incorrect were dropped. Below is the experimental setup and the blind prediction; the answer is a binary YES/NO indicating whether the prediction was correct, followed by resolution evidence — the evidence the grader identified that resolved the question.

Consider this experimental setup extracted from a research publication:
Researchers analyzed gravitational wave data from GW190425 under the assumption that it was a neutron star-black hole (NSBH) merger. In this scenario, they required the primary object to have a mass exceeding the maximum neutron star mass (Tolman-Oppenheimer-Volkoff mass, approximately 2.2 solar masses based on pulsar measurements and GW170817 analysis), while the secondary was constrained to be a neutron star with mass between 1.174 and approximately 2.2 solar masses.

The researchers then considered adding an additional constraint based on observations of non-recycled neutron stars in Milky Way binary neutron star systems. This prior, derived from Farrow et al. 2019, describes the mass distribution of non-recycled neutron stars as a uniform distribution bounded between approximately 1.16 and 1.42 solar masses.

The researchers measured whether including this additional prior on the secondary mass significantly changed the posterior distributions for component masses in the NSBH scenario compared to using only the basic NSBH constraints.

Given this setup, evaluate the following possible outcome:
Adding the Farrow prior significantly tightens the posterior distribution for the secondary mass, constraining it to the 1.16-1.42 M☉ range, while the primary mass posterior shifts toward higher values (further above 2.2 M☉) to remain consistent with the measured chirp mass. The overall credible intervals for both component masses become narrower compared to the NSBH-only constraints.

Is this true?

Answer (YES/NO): NO